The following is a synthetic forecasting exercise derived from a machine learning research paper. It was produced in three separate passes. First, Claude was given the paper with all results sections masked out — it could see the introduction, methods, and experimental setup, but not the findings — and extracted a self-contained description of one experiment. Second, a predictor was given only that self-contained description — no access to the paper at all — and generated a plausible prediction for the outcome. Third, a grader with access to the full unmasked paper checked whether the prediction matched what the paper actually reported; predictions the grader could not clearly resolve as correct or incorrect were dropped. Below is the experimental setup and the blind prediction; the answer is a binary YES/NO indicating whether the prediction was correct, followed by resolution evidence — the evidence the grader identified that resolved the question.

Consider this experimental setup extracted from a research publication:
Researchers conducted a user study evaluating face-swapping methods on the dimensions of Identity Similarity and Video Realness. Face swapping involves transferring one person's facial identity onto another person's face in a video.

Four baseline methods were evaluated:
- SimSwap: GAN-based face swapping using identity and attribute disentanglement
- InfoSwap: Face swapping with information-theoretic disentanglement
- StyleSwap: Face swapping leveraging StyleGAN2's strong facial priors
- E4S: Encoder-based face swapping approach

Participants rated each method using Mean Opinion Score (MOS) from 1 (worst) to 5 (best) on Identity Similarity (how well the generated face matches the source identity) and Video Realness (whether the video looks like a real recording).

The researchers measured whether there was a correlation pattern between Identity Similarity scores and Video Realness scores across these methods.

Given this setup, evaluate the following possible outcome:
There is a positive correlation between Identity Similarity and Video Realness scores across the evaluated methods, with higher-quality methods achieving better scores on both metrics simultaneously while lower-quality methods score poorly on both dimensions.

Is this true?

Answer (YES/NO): YES